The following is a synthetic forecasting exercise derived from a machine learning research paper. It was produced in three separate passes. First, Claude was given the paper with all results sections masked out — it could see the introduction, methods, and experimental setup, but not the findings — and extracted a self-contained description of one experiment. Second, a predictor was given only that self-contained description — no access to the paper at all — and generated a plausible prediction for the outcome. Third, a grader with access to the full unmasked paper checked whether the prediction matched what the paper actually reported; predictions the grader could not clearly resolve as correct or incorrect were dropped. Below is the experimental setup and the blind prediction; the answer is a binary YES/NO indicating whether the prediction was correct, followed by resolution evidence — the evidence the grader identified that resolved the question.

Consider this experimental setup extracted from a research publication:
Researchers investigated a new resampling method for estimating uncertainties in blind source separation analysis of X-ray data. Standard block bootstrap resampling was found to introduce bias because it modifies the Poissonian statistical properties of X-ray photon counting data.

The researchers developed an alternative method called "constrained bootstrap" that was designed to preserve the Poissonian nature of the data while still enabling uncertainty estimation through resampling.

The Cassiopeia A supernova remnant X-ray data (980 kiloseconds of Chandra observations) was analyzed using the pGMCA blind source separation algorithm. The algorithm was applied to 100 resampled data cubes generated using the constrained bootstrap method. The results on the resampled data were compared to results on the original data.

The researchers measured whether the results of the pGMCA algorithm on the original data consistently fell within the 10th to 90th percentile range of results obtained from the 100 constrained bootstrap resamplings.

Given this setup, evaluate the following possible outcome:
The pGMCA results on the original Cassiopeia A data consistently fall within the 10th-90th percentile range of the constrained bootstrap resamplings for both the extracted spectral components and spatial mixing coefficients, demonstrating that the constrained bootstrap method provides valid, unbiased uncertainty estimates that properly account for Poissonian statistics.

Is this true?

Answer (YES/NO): NO